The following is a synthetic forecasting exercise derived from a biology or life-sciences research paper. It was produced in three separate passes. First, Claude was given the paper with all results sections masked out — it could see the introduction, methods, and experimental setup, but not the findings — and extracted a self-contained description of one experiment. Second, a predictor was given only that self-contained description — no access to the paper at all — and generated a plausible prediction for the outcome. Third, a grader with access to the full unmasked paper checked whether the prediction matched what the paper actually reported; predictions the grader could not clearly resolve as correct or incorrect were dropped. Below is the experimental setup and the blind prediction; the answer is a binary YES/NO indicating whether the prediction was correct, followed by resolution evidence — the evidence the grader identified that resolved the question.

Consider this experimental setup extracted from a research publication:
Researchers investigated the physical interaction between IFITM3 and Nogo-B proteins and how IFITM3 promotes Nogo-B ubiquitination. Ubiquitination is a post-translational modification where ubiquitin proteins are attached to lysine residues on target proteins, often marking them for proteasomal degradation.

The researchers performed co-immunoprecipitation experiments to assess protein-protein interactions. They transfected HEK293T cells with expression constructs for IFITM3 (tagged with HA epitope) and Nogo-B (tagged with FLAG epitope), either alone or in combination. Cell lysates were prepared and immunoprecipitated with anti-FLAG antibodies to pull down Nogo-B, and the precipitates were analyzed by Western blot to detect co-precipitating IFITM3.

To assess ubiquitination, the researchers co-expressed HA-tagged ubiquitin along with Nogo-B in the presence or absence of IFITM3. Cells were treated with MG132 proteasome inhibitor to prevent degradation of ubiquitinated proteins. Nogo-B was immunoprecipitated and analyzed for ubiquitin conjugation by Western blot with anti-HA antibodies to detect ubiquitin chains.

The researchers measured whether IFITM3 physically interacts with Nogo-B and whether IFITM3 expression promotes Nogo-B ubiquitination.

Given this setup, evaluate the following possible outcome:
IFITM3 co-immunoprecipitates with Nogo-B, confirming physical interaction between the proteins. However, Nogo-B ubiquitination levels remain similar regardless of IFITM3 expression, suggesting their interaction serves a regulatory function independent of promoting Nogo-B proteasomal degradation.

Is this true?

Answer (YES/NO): NO